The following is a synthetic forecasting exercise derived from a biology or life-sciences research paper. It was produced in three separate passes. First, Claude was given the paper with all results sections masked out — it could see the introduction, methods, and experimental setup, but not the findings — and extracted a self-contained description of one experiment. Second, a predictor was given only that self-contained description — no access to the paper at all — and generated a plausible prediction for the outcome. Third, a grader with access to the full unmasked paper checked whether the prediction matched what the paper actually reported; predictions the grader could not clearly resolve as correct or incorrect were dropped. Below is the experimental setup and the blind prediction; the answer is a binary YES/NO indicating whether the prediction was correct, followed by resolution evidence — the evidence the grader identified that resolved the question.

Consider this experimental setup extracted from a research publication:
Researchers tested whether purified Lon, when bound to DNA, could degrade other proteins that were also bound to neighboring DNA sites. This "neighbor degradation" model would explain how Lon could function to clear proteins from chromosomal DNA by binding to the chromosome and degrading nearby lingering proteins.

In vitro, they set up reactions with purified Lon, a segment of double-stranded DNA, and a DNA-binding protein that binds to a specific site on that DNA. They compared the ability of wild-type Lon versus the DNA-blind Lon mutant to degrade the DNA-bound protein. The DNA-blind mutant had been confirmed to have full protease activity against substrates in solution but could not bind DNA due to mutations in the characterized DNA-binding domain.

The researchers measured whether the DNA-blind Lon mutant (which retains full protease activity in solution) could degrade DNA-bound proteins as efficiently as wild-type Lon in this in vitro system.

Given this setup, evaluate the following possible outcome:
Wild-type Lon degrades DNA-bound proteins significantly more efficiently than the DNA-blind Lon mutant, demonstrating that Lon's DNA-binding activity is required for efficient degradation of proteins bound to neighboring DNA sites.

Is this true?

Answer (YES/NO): YES